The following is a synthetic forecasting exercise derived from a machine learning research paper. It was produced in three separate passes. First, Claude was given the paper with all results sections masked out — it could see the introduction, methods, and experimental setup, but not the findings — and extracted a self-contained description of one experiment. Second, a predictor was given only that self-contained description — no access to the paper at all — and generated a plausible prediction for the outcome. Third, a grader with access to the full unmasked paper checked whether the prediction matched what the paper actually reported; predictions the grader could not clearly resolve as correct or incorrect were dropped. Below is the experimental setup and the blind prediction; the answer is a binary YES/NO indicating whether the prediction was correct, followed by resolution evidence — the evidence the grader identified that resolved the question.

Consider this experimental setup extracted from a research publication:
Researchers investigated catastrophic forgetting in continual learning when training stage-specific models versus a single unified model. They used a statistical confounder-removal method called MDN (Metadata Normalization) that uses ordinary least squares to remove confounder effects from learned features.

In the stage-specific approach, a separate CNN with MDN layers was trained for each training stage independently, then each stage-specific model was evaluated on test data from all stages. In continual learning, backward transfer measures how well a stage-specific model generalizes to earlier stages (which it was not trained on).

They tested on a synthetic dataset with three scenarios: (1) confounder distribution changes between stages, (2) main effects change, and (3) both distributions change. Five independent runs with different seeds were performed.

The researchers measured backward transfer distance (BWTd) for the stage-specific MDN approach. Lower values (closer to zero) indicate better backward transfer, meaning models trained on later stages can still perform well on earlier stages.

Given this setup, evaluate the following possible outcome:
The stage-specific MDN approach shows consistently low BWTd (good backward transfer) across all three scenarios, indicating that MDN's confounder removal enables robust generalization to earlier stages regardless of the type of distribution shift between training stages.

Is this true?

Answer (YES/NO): NO